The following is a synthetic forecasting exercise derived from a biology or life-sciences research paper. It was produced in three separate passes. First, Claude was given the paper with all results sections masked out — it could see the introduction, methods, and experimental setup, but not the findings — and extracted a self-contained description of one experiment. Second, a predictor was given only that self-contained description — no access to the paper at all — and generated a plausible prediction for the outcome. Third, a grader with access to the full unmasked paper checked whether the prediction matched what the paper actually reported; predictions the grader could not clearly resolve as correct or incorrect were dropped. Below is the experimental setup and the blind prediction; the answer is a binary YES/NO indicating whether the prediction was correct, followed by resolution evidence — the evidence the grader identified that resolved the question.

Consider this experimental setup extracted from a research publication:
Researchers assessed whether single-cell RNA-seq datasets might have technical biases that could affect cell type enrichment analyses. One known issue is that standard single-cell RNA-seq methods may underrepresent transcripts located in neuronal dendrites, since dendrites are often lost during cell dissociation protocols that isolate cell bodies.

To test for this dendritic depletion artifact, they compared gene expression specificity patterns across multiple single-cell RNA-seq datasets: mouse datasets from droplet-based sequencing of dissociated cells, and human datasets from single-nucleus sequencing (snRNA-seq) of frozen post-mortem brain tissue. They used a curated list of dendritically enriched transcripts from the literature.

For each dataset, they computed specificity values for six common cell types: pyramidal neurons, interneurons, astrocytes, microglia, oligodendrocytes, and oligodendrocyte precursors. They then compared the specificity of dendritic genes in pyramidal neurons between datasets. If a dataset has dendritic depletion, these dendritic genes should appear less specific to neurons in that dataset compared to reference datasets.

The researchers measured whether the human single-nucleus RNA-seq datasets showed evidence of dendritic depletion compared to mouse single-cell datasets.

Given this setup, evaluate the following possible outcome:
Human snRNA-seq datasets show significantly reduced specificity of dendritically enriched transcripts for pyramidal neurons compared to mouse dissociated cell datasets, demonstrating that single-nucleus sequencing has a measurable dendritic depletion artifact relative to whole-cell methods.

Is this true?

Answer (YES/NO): YES